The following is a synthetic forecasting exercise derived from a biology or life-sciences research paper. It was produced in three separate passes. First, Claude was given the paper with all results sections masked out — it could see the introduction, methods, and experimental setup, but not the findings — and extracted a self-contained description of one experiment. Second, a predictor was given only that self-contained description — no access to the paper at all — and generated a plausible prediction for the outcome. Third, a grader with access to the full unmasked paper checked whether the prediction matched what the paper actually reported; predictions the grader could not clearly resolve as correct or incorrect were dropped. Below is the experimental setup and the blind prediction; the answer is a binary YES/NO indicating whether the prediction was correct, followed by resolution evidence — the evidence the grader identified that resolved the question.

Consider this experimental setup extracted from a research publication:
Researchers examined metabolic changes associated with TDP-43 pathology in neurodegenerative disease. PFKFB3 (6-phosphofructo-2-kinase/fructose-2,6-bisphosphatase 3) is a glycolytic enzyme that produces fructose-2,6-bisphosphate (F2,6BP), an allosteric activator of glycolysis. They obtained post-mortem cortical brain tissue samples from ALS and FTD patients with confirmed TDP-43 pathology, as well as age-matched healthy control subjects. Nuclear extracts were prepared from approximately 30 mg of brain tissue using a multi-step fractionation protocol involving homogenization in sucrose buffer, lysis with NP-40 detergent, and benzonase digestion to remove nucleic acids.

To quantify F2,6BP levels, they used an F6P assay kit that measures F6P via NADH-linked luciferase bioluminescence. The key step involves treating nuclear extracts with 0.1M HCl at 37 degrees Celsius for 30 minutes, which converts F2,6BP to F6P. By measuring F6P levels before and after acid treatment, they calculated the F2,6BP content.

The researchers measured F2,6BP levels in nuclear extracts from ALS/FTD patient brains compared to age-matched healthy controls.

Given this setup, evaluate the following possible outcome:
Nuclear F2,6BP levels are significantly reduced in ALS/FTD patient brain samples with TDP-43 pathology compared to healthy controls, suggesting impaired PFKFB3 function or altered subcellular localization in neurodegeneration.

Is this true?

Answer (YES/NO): YES